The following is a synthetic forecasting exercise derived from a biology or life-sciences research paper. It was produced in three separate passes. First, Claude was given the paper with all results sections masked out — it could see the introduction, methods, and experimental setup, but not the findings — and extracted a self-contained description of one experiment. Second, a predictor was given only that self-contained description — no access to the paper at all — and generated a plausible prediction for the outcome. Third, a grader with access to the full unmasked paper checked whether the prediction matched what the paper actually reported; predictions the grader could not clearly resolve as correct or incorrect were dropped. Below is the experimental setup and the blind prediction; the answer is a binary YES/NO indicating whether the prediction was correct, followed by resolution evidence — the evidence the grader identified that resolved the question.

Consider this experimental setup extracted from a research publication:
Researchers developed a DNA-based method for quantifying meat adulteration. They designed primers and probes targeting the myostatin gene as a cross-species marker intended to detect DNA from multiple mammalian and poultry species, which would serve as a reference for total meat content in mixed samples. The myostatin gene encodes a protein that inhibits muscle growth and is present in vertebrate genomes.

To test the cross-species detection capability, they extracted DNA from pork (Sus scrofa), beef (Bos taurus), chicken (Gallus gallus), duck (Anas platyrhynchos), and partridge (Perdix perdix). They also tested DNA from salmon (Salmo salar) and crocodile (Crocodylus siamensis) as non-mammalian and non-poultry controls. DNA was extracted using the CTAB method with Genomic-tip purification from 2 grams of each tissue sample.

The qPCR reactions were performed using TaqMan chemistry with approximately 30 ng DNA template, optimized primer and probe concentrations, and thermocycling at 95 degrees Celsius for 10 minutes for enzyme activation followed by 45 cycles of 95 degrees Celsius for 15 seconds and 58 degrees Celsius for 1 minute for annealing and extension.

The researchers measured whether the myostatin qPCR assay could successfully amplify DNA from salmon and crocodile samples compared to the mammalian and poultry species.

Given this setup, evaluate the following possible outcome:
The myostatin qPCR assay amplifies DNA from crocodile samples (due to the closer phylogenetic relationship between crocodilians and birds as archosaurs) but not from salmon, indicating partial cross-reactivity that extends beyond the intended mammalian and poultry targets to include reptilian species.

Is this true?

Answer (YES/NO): NO